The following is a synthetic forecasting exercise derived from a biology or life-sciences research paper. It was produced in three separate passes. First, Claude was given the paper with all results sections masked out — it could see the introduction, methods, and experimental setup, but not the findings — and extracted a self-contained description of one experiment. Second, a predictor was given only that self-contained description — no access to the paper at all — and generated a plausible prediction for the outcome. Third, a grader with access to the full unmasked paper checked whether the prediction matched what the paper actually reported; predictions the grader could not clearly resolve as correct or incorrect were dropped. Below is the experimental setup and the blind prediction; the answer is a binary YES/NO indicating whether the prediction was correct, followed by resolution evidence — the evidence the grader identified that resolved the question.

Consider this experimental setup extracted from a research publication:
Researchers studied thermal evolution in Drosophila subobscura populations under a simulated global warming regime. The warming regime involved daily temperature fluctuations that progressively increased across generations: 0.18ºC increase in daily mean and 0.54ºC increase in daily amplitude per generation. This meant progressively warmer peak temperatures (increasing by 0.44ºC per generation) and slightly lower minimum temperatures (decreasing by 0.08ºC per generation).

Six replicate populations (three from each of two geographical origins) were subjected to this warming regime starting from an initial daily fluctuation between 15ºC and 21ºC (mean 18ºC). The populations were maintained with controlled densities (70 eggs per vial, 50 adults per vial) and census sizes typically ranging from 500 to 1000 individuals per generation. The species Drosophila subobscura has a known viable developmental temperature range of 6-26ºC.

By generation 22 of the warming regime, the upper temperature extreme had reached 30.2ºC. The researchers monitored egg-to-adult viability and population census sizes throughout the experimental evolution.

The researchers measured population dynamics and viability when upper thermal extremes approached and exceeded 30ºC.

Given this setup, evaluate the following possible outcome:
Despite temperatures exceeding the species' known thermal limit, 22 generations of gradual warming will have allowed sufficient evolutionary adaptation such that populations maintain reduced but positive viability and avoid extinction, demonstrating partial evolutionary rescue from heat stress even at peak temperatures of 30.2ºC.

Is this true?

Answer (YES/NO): YES